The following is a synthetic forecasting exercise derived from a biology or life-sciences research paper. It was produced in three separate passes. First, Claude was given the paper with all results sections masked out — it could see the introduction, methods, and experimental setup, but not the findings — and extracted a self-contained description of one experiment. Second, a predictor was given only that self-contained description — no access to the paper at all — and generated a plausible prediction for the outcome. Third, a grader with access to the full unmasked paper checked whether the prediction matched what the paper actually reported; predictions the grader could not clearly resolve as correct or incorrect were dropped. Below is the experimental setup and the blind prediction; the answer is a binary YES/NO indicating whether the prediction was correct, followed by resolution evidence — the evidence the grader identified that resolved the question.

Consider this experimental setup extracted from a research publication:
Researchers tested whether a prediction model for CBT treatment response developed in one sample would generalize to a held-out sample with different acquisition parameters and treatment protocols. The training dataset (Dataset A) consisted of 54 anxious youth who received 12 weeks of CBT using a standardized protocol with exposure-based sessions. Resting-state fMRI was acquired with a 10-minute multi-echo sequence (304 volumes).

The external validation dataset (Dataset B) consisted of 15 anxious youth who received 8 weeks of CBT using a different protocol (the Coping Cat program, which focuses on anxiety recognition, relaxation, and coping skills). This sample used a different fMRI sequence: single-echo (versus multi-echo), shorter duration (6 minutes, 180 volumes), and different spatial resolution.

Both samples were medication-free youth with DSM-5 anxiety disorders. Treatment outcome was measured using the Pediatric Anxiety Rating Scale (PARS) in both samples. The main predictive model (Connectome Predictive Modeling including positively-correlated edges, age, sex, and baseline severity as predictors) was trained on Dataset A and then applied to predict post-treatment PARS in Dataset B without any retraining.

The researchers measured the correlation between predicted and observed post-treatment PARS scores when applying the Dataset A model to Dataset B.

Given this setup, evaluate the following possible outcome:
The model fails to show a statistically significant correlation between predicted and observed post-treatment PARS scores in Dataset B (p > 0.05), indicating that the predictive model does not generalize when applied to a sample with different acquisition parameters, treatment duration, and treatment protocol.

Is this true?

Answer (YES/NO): NO